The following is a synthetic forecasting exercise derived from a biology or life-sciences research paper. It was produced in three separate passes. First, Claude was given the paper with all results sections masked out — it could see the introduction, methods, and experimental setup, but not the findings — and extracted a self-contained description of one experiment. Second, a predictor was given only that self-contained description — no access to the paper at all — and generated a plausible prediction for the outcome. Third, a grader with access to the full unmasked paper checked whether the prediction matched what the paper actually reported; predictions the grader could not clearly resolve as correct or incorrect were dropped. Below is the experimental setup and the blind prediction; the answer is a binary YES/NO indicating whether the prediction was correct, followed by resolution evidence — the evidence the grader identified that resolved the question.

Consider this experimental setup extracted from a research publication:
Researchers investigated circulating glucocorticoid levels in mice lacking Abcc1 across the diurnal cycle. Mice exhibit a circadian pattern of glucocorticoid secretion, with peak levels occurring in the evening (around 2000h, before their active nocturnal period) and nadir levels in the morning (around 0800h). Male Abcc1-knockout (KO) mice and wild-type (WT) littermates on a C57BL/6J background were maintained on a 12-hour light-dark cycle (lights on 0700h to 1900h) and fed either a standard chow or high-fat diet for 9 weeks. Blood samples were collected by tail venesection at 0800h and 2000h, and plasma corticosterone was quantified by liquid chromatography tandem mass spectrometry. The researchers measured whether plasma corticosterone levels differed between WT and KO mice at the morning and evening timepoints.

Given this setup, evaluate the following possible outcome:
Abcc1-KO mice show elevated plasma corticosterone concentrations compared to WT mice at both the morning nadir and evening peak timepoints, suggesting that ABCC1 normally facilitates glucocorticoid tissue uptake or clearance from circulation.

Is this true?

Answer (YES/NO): NO